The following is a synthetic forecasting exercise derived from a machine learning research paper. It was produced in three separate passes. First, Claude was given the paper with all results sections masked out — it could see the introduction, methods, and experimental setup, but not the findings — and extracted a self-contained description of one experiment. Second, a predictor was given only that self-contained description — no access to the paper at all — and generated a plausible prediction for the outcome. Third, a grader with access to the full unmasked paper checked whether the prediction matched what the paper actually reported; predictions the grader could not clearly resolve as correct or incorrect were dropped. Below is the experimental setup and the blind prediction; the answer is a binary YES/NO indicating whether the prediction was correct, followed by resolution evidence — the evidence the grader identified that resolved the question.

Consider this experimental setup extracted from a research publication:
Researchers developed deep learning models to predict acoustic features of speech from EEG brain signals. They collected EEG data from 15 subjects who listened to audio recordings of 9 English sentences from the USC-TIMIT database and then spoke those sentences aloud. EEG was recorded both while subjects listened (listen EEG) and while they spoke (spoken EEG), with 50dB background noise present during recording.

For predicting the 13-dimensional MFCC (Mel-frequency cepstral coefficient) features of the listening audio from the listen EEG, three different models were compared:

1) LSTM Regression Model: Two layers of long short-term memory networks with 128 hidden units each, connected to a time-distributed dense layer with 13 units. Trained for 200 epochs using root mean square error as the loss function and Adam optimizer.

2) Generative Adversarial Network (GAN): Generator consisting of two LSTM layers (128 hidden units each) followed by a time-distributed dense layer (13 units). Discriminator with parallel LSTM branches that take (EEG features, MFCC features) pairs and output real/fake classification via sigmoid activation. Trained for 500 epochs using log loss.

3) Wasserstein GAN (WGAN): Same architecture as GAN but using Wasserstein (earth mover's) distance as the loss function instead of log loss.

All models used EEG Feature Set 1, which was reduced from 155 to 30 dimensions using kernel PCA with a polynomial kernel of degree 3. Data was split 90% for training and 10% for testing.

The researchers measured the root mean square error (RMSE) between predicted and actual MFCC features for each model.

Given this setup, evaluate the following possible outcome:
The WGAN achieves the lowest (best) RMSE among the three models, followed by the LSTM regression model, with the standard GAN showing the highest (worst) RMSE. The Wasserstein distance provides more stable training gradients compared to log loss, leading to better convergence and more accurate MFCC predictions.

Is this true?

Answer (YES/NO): NO